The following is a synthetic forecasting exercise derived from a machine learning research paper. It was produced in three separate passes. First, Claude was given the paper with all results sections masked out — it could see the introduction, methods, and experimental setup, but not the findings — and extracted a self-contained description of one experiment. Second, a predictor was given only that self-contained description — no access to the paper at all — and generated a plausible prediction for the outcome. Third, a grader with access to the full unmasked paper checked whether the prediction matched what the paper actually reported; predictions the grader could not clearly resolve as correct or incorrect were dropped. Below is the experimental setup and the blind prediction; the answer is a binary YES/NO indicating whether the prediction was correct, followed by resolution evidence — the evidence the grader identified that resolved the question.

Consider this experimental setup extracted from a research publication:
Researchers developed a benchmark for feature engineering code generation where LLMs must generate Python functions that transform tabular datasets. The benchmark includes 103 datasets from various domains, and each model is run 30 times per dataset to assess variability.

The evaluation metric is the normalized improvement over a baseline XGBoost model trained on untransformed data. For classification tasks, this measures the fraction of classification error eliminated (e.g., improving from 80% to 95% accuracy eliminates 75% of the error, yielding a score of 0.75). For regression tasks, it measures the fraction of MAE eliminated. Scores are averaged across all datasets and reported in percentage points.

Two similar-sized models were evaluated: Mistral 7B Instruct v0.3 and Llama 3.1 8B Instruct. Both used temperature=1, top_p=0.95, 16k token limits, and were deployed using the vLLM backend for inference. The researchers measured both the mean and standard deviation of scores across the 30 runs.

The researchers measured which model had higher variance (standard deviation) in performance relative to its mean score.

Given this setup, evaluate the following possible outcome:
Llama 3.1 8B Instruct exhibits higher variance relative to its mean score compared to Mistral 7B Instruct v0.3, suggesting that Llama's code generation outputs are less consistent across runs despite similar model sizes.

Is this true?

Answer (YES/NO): NO